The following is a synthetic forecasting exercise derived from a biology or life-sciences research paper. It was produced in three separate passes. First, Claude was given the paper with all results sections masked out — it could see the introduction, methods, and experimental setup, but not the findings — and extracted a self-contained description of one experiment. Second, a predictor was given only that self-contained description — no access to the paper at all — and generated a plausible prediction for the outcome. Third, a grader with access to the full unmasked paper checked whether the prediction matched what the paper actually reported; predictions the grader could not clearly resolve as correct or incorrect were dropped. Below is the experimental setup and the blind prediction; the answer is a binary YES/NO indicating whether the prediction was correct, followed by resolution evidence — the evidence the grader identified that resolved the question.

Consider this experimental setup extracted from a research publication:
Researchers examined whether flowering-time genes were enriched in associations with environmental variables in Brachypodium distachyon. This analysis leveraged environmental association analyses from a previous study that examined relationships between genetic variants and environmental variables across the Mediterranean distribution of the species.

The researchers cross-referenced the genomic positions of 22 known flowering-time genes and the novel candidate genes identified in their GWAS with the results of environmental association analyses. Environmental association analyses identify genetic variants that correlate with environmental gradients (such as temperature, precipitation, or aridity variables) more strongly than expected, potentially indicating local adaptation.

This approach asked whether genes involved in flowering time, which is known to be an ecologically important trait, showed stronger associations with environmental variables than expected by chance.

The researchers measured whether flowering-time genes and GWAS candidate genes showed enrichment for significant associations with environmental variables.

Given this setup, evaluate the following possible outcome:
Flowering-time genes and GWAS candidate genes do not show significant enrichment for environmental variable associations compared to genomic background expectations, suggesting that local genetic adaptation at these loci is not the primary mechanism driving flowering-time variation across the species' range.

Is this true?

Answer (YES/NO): YES